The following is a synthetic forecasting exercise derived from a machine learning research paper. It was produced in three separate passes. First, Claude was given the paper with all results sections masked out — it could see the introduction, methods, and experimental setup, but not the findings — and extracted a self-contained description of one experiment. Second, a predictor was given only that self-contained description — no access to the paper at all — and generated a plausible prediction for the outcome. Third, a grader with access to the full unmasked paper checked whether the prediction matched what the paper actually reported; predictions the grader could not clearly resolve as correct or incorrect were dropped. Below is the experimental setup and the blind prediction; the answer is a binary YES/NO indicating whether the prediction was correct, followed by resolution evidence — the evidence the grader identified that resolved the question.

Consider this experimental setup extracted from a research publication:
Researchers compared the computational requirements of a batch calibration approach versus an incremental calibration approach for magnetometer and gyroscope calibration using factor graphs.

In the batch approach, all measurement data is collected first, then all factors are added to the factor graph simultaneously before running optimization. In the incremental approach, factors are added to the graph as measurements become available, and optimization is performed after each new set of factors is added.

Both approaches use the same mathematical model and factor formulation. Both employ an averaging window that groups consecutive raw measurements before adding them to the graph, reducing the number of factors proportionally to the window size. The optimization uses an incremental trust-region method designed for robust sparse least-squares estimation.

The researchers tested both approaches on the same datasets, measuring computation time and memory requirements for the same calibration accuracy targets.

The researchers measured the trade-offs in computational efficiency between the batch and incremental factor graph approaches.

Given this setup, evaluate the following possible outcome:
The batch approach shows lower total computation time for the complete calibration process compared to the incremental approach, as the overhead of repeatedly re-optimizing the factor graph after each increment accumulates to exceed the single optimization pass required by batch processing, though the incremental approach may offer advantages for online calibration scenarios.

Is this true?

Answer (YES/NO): YES